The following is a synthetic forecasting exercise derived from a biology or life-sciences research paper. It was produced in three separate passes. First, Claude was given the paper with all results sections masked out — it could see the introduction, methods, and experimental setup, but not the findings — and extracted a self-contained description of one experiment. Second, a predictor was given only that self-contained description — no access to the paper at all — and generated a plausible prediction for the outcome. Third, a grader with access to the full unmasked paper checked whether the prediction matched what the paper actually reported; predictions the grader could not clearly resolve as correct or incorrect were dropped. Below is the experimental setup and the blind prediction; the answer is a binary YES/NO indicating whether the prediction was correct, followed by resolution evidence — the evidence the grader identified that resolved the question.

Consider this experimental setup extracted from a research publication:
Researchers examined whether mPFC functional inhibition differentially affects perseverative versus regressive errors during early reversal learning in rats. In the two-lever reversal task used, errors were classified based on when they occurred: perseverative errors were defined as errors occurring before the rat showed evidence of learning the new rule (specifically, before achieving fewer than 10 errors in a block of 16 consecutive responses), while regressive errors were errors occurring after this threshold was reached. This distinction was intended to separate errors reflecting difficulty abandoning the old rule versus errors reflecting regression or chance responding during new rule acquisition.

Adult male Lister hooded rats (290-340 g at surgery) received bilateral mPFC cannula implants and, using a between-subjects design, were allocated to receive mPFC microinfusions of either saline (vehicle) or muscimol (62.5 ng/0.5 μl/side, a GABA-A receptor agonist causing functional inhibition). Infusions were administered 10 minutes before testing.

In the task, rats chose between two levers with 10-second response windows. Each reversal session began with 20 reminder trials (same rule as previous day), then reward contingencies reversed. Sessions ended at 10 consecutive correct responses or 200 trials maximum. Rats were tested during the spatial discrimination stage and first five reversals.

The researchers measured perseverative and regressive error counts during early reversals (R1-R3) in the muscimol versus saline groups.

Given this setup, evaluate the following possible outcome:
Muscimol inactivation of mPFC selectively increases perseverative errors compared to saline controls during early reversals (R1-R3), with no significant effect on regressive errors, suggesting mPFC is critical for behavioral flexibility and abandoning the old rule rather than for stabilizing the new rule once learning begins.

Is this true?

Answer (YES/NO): YES